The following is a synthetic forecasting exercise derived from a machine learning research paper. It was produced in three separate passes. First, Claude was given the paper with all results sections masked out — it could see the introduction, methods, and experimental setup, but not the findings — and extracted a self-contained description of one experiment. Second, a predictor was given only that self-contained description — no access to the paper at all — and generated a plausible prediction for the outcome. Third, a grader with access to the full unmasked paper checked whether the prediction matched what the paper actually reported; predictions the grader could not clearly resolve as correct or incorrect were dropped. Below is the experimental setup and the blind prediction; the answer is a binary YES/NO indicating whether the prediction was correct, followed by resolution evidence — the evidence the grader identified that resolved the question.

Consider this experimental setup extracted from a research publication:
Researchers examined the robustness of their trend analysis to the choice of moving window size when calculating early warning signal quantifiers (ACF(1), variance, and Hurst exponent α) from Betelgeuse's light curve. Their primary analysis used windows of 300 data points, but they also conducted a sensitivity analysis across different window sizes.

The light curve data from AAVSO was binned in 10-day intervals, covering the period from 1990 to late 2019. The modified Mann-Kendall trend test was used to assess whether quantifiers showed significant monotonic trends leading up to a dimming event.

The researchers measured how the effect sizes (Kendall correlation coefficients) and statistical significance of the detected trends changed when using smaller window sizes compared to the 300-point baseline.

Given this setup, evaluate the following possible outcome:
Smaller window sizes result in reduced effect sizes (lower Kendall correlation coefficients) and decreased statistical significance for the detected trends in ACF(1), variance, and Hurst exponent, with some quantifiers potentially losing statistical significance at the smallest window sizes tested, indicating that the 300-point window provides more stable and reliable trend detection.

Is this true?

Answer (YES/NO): NO